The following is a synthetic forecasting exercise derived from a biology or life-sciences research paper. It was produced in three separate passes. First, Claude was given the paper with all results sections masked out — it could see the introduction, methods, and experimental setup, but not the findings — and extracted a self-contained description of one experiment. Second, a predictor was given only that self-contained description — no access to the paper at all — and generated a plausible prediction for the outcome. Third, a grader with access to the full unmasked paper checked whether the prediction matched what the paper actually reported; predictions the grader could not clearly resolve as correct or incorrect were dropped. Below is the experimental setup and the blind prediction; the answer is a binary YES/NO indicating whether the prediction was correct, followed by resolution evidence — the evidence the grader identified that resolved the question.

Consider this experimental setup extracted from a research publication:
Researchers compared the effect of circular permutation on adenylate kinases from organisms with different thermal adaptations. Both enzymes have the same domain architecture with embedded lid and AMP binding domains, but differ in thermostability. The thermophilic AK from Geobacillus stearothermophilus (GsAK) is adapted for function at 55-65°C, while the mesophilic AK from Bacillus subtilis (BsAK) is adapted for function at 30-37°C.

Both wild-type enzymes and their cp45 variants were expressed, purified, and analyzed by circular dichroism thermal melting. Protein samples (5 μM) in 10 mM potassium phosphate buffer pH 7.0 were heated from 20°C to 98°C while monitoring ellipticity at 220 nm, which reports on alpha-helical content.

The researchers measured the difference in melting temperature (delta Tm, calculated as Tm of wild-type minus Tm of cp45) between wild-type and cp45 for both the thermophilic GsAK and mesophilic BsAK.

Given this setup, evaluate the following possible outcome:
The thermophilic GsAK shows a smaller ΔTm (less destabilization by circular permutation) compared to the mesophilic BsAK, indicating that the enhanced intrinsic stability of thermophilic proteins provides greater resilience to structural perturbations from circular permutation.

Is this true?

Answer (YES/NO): NO